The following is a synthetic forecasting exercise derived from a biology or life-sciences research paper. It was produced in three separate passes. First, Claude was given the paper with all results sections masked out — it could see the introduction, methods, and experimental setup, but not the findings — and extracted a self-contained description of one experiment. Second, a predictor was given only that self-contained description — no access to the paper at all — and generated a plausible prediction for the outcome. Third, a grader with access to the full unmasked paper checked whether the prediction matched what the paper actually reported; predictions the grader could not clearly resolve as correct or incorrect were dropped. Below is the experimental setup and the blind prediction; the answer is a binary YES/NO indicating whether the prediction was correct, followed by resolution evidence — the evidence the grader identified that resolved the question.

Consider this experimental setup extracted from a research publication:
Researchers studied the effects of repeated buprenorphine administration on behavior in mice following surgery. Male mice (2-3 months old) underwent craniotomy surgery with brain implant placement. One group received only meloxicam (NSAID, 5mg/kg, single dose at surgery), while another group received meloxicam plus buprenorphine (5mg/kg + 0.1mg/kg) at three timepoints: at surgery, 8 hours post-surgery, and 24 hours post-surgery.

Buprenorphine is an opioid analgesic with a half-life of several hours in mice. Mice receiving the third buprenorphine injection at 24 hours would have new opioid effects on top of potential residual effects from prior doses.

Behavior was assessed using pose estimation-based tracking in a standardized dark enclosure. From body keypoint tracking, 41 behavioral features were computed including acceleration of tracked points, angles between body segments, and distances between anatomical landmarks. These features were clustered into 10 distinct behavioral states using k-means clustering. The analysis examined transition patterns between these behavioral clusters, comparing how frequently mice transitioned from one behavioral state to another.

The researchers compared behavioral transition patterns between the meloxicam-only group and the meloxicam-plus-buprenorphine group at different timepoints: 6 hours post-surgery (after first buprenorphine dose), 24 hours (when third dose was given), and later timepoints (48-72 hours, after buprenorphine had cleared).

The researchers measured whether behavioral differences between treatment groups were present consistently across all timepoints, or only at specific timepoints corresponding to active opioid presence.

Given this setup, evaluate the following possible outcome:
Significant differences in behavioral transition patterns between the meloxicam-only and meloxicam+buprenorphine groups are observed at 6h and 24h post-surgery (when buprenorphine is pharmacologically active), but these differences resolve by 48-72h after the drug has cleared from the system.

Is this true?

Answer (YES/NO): NO